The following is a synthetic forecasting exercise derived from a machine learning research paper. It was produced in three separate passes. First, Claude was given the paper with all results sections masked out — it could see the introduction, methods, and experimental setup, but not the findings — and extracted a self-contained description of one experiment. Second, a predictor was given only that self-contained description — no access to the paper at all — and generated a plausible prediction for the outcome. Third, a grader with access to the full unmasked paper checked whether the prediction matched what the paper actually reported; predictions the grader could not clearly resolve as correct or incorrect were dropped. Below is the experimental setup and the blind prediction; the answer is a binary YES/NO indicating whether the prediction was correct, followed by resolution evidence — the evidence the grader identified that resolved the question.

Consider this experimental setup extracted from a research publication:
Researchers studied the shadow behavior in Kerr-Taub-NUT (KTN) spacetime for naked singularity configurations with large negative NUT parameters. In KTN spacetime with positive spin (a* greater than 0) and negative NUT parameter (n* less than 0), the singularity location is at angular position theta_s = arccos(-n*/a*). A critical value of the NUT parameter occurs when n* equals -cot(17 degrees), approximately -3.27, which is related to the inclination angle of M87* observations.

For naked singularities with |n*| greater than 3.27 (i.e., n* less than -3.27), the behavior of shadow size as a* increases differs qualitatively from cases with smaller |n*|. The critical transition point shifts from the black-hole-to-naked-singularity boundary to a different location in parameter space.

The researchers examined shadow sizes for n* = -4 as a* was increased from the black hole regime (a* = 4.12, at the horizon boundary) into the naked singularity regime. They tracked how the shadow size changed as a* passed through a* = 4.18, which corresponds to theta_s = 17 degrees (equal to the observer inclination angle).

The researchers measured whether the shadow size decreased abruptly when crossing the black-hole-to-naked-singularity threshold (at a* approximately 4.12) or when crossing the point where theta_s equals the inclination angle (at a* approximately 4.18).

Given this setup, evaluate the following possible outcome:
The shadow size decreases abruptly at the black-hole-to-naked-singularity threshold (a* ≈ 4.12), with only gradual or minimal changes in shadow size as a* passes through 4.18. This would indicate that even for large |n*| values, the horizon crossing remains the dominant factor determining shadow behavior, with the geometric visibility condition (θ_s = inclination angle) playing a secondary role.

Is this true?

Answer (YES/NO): NO